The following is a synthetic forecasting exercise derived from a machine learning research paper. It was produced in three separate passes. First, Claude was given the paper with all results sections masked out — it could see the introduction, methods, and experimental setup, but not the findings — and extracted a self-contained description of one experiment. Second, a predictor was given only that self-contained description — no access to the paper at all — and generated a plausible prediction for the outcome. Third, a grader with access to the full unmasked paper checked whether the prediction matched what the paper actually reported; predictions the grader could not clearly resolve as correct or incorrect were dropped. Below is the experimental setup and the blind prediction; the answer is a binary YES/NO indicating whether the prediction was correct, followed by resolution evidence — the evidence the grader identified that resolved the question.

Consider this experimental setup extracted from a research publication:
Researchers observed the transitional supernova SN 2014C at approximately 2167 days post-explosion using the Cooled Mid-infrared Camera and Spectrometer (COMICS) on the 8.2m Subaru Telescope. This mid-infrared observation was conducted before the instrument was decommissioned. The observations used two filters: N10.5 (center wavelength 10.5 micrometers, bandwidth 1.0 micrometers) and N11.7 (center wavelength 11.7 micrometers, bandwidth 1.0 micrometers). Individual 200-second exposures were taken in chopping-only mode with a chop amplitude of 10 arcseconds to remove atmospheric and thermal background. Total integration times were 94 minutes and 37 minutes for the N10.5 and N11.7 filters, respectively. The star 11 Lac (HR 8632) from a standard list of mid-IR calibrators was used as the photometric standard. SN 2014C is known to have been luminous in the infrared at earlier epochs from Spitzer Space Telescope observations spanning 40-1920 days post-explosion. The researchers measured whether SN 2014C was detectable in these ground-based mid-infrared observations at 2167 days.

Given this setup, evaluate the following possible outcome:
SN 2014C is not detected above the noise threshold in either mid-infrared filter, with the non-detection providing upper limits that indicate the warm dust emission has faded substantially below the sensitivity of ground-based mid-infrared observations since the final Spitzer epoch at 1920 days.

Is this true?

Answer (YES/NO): NO